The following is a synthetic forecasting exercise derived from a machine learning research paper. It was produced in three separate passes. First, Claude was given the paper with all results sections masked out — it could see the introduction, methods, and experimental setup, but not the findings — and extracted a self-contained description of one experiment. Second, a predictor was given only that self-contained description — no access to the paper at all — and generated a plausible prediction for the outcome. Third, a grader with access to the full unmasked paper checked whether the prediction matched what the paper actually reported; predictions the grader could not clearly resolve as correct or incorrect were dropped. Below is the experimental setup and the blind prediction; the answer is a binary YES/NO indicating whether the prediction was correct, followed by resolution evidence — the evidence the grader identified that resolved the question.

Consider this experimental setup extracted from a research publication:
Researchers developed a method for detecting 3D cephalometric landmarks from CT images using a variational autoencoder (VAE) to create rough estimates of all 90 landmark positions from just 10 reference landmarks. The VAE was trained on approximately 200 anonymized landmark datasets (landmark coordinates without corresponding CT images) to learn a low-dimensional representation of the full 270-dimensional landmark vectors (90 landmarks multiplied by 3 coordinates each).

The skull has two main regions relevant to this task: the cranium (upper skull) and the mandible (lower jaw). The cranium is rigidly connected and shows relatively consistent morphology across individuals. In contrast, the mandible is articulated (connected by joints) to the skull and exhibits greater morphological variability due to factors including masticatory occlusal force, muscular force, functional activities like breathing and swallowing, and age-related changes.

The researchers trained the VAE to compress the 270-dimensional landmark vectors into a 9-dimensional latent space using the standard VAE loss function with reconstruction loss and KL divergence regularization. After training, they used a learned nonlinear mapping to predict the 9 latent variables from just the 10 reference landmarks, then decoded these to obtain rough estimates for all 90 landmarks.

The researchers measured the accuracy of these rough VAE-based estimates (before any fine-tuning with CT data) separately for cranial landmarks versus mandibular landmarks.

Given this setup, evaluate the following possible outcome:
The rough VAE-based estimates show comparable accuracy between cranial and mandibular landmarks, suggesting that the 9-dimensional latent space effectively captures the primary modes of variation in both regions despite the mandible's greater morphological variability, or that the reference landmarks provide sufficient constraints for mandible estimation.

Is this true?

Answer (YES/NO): NO